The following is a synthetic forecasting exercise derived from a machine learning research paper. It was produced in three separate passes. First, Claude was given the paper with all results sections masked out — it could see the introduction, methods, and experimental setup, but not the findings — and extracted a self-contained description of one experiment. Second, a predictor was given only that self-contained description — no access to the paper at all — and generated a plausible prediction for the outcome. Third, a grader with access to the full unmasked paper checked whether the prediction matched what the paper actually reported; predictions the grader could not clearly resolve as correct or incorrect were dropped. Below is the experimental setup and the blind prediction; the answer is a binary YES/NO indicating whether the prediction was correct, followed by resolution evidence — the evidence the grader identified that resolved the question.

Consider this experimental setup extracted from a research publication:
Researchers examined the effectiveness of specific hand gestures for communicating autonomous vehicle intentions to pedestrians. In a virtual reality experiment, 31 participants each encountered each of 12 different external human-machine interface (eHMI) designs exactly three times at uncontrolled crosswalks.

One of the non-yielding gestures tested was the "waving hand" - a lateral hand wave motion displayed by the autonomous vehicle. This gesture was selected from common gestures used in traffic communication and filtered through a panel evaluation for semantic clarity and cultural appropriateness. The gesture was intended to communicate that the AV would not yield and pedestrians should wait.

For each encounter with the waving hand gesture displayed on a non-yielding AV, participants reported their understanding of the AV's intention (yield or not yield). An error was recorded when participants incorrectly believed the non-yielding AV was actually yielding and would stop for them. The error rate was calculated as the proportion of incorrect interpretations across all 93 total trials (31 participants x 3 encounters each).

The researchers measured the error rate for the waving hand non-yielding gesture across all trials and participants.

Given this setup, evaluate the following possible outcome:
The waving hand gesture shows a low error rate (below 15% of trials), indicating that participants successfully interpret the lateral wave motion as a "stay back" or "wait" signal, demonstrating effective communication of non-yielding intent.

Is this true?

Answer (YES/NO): NO